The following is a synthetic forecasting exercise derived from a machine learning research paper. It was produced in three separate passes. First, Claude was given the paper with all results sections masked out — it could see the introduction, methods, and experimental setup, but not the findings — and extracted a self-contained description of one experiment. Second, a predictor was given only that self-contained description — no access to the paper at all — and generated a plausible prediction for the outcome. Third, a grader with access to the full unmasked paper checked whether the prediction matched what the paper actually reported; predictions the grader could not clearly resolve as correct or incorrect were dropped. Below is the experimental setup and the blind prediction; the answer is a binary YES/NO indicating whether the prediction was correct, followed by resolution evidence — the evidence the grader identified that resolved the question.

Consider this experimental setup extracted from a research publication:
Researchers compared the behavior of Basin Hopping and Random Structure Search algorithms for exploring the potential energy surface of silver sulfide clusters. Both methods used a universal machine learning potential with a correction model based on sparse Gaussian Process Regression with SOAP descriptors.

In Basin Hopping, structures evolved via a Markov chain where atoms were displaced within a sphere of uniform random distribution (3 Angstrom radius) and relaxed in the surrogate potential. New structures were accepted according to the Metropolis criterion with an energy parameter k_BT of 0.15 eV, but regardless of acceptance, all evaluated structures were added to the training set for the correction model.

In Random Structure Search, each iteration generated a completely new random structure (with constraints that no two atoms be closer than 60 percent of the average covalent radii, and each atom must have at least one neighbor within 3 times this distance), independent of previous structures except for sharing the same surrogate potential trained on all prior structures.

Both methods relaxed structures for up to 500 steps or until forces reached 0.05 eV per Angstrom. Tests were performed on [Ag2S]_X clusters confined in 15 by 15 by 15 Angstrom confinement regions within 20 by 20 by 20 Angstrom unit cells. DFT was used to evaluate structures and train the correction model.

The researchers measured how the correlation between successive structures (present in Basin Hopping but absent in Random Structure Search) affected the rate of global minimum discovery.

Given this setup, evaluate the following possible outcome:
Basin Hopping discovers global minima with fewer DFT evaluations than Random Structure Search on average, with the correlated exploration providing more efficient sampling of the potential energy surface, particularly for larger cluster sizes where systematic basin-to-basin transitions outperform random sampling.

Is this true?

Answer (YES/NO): YES